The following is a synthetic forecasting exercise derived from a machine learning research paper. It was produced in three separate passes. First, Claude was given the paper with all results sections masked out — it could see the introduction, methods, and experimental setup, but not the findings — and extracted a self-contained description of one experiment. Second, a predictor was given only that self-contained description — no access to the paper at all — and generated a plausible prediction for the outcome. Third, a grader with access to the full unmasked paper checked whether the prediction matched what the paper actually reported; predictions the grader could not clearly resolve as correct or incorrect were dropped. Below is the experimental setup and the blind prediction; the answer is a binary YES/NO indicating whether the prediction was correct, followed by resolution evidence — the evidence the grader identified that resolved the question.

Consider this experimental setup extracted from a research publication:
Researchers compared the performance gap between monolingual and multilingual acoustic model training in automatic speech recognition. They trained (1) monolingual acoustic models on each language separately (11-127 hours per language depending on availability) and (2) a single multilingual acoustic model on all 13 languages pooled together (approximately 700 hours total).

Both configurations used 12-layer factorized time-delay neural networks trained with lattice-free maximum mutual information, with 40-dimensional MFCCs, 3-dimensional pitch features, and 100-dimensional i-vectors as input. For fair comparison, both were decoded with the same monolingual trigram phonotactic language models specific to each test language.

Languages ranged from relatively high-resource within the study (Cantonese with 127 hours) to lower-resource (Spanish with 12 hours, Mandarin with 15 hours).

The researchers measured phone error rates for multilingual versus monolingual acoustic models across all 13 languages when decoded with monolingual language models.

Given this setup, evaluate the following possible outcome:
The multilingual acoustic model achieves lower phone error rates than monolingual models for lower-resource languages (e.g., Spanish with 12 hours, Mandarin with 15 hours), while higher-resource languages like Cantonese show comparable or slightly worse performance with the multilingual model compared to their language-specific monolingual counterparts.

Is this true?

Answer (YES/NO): NO